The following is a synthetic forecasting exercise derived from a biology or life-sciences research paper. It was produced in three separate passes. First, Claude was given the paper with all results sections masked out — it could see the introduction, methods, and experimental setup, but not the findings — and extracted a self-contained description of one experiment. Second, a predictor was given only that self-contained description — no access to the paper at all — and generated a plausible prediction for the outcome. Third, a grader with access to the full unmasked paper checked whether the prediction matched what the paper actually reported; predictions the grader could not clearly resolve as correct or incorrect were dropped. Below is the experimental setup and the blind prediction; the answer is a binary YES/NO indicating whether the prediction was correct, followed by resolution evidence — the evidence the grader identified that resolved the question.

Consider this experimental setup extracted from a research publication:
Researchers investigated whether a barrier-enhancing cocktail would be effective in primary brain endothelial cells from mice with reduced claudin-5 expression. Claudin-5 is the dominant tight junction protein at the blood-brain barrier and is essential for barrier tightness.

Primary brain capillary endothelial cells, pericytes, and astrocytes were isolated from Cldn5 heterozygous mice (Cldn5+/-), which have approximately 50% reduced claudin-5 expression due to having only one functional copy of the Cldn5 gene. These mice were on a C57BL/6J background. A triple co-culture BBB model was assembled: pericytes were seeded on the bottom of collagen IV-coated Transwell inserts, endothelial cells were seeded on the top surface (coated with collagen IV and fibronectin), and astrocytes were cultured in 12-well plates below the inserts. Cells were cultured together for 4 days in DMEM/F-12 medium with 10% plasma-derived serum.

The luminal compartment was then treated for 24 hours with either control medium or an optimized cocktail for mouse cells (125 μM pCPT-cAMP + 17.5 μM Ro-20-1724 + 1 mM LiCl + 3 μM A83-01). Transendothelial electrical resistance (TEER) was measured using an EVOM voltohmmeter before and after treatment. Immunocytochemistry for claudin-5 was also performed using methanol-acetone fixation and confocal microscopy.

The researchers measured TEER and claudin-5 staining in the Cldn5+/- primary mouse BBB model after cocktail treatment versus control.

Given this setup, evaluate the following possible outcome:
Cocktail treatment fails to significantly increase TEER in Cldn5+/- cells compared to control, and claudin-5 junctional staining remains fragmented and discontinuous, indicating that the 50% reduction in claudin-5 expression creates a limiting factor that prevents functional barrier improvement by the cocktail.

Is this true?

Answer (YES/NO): NO